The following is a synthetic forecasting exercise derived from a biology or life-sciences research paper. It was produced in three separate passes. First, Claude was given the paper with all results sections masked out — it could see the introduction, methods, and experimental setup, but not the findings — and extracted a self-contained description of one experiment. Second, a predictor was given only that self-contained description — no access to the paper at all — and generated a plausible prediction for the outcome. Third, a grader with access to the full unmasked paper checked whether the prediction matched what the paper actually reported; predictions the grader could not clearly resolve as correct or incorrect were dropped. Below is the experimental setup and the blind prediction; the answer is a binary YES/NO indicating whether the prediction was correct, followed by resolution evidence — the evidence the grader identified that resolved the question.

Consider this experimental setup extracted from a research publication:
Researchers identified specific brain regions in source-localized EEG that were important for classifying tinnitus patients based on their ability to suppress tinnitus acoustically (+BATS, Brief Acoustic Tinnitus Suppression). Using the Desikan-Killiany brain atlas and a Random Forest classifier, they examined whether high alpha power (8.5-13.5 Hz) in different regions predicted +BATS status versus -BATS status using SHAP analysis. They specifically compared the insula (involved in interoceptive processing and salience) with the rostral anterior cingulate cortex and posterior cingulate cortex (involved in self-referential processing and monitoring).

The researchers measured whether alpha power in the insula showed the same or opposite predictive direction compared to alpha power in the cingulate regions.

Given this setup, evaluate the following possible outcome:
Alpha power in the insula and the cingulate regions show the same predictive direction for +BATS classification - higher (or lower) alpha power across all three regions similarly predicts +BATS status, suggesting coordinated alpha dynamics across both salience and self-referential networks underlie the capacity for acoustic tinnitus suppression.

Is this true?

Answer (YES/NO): NO